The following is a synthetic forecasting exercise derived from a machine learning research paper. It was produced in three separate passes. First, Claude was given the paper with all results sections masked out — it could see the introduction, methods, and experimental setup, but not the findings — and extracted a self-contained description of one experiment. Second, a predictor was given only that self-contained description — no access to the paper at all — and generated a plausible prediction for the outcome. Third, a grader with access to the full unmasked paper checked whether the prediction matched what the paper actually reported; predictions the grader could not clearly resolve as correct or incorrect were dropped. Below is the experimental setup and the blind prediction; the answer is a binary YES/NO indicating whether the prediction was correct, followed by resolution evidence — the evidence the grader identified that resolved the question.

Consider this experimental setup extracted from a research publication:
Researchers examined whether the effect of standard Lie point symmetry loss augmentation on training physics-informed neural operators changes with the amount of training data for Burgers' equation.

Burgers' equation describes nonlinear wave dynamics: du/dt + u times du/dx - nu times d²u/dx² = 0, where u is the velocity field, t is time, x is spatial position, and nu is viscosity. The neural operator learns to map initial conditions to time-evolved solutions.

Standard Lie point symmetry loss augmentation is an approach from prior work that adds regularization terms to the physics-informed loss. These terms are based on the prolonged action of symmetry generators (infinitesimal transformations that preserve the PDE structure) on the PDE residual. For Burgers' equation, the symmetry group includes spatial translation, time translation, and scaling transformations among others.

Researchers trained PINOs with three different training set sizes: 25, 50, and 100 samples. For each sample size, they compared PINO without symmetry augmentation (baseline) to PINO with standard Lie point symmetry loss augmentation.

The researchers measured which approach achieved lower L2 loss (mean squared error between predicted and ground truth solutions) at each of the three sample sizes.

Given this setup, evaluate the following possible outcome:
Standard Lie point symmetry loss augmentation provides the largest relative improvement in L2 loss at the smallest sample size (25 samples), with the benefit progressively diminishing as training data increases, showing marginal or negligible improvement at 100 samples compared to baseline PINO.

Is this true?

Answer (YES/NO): NO